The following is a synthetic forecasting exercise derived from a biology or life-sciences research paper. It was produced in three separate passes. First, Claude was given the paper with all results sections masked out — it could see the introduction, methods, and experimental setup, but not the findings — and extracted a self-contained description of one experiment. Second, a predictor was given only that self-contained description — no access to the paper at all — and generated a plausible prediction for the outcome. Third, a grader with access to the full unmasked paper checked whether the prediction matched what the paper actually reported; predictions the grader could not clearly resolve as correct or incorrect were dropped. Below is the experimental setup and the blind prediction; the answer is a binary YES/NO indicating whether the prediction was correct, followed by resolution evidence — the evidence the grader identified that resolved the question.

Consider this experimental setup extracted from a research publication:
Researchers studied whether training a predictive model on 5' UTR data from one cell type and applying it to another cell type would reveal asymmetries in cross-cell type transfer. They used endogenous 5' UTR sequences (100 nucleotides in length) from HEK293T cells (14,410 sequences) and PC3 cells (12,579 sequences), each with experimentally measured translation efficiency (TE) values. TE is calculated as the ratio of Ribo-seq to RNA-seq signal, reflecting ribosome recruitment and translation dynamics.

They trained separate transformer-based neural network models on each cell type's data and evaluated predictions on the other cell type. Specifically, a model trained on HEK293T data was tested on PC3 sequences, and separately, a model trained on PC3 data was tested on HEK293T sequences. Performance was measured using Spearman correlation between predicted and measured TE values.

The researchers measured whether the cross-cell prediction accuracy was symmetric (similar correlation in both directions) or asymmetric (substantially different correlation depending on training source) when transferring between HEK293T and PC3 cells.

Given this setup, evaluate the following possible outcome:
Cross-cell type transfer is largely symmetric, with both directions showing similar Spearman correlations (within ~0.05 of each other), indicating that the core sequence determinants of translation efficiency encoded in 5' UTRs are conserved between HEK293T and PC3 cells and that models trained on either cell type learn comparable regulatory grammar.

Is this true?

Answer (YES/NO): NO